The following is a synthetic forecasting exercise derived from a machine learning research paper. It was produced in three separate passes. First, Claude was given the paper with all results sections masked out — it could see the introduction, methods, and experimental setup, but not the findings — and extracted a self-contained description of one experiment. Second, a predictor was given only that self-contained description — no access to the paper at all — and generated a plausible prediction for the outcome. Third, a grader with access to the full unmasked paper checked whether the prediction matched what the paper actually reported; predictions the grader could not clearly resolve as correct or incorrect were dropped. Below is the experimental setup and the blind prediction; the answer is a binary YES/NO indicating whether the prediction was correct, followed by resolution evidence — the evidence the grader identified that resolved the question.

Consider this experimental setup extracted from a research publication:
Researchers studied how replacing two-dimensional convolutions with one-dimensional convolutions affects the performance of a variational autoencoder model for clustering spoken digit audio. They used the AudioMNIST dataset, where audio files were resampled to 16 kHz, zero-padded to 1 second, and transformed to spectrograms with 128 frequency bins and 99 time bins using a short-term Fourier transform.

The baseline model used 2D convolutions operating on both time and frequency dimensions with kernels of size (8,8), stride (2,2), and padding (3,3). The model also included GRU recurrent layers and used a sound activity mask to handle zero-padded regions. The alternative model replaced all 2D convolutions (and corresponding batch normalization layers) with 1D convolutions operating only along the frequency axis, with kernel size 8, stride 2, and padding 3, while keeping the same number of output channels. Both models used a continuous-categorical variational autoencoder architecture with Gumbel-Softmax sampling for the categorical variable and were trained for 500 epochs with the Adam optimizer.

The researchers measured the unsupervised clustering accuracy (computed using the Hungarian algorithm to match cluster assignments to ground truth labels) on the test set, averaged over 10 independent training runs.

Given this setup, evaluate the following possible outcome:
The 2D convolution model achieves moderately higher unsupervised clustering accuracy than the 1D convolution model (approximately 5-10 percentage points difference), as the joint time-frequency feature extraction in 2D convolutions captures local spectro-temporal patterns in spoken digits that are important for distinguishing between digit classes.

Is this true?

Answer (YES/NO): NO